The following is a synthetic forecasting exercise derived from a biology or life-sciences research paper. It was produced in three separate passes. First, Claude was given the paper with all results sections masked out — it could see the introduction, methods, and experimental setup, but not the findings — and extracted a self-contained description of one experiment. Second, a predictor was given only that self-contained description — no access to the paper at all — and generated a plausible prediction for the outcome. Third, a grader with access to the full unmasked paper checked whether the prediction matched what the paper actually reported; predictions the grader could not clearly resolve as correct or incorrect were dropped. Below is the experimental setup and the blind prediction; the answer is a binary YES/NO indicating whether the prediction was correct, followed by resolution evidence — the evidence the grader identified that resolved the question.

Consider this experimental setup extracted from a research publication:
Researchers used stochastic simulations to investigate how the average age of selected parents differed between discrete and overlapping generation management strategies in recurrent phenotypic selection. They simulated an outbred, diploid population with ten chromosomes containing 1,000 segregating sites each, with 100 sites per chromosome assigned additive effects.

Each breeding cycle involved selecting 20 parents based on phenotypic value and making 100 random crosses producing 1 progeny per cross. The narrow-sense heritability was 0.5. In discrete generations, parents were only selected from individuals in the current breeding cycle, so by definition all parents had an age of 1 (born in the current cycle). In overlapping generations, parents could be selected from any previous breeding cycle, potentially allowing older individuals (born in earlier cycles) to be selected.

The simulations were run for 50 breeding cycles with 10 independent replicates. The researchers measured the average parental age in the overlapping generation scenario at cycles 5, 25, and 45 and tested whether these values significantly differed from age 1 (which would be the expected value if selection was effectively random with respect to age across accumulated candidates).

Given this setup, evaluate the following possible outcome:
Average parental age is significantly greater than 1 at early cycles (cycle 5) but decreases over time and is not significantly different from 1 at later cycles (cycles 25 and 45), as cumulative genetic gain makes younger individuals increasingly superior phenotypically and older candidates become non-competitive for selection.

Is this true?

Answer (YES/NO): NO